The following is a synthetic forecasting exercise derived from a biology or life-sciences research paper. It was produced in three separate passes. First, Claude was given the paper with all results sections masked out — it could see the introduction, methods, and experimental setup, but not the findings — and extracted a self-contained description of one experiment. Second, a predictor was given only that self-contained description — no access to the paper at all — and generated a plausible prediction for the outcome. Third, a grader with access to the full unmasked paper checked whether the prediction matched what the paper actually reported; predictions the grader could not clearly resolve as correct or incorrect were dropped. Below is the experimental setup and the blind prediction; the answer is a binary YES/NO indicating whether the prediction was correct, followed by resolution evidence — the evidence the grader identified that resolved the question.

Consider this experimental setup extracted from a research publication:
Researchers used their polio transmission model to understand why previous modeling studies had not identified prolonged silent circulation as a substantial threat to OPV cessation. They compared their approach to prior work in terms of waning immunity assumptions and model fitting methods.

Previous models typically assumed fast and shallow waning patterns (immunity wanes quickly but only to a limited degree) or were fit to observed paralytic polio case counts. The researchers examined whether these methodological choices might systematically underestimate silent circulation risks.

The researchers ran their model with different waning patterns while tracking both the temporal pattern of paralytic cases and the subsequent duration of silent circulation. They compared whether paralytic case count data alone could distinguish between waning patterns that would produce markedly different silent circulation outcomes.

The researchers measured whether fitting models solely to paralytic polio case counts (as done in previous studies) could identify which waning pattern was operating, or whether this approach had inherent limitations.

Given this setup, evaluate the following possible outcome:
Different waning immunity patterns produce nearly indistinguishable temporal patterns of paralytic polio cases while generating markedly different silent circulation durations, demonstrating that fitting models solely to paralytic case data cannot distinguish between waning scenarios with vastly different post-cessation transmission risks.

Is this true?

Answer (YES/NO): YES